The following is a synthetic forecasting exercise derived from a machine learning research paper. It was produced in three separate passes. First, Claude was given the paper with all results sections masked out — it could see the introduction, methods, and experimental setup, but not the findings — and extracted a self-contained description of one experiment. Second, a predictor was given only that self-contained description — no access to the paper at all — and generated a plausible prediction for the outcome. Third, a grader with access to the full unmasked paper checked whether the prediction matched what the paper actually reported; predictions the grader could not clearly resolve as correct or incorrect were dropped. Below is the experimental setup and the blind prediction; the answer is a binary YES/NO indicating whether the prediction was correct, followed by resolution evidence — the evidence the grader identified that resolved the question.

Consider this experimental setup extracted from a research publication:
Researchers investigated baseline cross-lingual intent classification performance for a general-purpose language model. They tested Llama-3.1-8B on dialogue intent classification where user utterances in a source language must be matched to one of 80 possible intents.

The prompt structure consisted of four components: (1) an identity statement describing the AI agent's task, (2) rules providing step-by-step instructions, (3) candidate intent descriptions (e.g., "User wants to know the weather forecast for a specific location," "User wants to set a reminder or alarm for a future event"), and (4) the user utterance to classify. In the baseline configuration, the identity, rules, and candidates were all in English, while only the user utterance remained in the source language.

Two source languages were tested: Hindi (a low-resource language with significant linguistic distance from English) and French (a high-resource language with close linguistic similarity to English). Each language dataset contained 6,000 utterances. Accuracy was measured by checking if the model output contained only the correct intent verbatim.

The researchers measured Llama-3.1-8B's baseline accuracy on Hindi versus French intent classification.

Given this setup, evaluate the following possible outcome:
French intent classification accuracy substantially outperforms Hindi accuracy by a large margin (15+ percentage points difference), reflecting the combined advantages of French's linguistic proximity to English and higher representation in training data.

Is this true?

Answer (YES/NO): NO